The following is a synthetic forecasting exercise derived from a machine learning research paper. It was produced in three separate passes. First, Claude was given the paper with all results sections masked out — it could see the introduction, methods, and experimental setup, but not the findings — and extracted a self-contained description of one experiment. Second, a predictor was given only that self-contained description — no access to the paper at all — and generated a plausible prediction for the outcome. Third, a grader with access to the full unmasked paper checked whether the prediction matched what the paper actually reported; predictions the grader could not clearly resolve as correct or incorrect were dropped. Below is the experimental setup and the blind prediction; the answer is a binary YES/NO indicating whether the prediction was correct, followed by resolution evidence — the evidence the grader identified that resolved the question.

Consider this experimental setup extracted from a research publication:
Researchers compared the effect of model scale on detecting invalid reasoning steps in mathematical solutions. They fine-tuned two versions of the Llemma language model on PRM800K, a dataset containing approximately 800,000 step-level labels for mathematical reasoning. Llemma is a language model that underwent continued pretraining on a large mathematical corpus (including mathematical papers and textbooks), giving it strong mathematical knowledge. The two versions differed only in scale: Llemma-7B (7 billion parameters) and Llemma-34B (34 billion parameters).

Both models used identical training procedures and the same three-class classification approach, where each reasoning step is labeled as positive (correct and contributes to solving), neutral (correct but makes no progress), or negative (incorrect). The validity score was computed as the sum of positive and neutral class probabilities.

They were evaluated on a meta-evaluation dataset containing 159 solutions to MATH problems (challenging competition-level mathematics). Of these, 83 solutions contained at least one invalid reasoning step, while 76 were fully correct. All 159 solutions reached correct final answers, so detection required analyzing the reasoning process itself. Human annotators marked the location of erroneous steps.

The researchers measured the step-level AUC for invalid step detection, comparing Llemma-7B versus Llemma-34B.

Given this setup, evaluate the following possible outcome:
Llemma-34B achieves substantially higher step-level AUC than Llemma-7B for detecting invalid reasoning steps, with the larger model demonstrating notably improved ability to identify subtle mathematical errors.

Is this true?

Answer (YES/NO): NO